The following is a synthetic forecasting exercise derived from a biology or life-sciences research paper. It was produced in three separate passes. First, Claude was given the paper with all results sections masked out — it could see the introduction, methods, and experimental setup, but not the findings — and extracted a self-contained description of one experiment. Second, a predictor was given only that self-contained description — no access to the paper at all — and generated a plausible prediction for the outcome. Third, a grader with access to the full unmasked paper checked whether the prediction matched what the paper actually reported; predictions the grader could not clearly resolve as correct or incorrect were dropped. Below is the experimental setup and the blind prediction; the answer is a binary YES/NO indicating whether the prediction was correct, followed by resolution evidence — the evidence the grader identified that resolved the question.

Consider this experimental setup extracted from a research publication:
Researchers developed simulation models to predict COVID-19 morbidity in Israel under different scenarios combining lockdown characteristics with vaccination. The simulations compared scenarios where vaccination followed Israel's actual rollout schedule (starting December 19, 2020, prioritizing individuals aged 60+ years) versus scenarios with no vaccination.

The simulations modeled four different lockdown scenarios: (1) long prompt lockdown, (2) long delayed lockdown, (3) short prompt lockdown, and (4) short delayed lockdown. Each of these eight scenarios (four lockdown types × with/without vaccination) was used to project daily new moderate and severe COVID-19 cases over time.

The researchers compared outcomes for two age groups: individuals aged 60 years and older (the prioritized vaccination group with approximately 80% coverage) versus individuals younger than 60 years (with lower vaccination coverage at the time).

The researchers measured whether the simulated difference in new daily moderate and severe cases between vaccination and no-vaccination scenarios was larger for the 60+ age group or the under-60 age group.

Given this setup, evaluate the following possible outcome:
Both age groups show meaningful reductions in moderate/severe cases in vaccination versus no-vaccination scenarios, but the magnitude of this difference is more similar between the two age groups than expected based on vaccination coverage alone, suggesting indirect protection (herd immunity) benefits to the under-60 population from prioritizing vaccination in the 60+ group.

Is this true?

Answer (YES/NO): NO